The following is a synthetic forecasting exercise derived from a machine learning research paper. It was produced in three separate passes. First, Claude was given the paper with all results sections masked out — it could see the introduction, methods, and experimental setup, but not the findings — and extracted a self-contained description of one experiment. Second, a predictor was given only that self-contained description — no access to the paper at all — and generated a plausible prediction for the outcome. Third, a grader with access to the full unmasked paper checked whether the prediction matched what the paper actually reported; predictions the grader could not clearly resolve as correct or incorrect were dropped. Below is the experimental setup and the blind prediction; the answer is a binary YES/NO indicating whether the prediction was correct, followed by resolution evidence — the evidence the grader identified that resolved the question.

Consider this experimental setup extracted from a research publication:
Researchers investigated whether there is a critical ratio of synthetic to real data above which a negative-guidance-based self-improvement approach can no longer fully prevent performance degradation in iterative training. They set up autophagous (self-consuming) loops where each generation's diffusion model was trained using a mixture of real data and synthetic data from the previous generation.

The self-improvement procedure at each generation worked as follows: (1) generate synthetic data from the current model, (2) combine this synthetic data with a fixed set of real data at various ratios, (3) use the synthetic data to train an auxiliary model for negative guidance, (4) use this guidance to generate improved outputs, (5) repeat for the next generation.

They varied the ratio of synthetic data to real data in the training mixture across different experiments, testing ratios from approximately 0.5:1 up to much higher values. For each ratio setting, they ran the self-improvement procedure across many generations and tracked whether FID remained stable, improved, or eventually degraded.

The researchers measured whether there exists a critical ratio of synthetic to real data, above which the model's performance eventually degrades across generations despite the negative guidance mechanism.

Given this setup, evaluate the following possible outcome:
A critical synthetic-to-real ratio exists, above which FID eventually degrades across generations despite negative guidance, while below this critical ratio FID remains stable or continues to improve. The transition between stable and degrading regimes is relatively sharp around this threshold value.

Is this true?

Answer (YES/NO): NO